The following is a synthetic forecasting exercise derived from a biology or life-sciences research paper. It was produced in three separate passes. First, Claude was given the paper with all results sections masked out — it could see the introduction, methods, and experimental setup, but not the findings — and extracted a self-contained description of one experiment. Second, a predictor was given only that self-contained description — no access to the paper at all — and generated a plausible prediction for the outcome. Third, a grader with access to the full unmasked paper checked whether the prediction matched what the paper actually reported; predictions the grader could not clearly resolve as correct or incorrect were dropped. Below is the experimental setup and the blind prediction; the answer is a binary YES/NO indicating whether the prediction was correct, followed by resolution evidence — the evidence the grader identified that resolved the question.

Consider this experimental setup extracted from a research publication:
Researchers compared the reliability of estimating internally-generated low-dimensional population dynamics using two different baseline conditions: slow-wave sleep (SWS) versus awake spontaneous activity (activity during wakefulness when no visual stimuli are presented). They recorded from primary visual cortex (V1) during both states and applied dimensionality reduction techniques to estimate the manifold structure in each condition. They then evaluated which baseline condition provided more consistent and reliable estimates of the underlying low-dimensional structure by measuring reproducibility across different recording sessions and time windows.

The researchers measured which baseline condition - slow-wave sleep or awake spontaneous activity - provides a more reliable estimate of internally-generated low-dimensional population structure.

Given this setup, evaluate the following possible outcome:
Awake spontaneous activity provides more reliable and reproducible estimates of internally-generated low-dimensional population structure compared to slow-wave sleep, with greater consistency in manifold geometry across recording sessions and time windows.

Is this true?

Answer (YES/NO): NO